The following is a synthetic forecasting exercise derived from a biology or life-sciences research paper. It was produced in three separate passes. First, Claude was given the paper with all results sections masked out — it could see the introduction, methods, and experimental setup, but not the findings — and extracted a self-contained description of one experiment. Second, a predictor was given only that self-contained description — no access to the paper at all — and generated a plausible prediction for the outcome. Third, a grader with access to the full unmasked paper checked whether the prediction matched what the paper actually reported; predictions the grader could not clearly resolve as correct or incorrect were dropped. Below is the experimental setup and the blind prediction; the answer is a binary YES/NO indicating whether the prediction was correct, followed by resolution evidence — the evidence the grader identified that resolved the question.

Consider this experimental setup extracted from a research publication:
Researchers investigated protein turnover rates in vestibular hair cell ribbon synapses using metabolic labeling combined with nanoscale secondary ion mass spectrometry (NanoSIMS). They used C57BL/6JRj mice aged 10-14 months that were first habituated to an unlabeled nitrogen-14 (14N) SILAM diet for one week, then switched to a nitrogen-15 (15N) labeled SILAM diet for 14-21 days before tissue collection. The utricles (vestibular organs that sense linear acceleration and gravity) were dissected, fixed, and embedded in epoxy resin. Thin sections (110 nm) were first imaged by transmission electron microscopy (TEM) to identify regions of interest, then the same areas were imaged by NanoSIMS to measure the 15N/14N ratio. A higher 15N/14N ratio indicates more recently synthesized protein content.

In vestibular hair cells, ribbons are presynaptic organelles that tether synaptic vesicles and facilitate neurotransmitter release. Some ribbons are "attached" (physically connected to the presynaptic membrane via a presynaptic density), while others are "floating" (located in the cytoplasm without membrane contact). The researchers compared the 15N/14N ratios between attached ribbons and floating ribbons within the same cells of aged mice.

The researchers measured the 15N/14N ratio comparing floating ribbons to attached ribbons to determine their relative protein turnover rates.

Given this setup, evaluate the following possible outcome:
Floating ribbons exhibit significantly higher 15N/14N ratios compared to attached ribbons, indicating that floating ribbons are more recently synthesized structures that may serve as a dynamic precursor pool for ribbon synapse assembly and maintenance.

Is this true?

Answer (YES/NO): NO